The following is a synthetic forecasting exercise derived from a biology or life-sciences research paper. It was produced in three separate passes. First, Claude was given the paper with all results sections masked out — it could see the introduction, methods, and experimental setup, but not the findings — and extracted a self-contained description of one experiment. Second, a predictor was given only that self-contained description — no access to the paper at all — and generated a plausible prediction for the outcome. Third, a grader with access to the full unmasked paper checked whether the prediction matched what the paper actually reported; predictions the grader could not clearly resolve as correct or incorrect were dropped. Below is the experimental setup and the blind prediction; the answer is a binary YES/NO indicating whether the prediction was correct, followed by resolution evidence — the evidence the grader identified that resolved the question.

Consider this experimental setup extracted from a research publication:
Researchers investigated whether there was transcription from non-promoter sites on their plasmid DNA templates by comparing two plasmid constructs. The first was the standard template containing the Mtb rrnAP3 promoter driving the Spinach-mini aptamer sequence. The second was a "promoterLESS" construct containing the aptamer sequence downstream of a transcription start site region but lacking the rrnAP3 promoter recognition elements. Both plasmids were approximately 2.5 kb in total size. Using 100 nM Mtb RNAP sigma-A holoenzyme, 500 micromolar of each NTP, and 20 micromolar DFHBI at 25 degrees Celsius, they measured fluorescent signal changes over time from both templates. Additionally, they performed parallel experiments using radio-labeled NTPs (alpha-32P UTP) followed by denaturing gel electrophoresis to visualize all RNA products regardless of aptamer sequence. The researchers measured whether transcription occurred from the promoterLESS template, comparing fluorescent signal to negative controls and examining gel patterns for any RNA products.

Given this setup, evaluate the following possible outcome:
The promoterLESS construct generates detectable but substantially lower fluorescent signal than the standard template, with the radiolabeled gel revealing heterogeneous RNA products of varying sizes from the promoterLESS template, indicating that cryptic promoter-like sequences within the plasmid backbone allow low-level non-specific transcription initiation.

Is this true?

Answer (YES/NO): YES